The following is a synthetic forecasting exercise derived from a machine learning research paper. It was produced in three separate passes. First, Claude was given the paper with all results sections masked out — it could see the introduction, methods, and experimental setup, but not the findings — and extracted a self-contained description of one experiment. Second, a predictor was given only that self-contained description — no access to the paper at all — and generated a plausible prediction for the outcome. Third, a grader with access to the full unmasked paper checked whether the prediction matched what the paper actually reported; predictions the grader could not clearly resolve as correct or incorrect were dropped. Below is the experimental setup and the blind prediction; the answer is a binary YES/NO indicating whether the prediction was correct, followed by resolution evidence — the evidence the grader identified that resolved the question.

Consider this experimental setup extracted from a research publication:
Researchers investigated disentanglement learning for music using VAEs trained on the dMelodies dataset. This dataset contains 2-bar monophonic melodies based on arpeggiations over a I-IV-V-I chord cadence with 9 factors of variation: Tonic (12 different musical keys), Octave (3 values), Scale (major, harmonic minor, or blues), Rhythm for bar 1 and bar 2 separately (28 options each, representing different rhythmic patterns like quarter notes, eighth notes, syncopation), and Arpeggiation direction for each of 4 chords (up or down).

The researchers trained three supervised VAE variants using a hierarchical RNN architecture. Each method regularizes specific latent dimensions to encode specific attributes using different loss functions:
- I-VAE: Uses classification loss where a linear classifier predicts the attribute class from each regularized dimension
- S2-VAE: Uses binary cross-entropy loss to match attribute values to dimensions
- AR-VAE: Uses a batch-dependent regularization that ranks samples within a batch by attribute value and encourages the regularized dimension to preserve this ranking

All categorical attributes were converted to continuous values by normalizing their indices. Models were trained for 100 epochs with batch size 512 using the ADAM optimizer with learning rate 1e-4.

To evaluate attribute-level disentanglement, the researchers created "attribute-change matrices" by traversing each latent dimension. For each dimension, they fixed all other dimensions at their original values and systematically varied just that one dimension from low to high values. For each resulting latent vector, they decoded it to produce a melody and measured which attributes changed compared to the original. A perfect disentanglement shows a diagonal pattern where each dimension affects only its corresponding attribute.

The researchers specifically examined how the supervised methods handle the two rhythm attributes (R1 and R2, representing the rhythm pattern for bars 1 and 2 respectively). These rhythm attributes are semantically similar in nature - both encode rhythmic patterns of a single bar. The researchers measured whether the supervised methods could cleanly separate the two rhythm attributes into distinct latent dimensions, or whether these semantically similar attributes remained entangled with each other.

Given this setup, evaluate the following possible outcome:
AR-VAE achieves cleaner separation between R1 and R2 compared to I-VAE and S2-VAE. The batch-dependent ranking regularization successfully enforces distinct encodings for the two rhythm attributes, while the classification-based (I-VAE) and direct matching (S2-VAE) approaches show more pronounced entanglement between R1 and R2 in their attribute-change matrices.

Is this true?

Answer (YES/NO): NO